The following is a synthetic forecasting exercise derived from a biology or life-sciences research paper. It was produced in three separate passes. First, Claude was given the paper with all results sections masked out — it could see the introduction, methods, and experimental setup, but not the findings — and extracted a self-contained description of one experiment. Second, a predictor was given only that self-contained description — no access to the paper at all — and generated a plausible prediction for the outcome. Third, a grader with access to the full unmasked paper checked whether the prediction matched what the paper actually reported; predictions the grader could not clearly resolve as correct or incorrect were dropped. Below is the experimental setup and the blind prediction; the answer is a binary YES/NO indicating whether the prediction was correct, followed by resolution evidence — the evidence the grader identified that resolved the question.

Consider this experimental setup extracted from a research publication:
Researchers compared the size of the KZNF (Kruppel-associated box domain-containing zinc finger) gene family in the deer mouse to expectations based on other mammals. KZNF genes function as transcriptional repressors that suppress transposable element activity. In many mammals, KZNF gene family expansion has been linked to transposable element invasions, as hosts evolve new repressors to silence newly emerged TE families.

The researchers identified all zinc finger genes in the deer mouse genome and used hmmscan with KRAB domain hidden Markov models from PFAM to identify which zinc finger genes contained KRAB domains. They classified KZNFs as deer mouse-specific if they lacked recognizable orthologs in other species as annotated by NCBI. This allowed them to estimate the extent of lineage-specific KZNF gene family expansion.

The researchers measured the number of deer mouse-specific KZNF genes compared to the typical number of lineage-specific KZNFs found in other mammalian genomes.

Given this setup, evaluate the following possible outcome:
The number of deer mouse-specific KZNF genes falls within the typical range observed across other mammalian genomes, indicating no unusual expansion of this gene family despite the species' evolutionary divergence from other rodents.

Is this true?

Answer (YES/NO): NO